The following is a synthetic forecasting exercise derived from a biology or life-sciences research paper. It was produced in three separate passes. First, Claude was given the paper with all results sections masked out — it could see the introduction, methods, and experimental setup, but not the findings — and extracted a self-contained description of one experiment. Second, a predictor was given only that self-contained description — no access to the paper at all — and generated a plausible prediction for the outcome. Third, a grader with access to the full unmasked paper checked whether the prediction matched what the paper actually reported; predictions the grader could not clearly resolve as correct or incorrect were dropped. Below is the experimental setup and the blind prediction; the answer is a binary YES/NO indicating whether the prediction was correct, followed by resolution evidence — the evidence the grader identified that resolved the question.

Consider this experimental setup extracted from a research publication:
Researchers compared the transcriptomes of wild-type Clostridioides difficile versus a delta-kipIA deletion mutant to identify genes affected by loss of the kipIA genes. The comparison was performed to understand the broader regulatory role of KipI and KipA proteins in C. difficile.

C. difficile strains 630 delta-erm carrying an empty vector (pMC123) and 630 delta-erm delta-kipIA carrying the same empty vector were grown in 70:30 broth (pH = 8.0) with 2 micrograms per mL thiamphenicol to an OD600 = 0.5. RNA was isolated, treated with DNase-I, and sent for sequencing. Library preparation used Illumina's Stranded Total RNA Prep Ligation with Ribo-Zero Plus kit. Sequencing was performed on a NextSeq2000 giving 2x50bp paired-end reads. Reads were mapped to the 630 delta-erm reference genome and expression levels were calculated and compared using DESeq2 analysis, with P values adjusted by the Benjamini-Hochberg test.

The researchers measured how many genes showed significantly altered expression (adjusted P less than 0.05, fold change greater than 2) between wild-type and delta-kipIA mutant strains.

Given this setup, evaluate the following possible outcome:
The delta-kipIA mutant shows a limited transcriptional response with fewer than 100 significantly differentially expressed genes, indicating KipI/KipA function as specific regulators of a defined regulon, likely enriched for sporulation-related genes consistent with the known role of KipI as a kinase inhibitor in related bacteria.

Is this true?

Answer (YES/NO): NO